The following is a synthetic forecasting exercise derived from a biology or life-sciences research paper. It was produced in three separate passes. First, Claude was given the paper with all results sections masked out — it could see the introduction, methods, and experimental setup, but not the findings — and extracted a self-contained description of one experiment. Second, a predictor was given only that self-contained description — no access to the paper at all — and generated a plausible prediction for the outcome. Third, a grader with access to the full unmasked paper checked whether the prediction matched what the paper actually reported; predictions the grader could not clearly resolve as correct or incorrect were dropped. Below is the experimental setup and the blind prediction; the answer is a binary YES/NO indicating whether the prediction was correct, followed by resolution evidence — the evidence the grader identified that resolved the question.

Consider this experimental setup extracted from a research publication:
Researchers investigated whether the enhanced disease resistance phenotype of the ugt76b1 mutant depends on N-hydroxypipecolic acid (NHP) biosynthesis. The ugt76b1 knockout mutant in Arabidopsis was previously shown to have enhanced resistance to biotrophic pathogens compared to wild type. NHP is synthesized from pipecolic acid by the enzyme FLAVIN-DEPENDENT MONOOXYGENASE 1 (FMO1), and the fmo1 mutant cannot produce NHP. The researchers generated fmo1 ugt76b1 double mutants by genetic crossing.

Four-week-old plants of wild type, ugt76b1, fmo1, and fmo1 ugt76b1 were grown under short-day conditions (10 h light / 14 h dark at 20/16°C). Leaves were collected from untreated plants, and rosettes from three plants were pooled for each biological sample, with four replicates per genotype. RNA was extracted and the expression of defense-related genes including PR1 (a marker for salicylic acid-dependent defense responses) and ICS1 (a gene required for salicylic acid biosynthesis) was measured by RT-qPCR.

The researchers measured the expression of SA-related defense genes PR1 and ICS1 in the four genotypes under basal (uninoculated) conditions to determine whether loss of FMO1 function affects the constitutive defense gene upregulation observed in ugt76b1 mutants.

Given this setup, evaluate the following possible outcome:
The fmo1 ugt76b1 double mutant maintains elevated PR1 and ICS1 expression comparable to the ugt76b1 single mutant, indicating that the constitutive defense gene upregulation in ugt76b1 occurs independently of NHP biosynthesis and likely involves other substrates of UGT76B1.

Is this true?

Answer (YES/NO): NO